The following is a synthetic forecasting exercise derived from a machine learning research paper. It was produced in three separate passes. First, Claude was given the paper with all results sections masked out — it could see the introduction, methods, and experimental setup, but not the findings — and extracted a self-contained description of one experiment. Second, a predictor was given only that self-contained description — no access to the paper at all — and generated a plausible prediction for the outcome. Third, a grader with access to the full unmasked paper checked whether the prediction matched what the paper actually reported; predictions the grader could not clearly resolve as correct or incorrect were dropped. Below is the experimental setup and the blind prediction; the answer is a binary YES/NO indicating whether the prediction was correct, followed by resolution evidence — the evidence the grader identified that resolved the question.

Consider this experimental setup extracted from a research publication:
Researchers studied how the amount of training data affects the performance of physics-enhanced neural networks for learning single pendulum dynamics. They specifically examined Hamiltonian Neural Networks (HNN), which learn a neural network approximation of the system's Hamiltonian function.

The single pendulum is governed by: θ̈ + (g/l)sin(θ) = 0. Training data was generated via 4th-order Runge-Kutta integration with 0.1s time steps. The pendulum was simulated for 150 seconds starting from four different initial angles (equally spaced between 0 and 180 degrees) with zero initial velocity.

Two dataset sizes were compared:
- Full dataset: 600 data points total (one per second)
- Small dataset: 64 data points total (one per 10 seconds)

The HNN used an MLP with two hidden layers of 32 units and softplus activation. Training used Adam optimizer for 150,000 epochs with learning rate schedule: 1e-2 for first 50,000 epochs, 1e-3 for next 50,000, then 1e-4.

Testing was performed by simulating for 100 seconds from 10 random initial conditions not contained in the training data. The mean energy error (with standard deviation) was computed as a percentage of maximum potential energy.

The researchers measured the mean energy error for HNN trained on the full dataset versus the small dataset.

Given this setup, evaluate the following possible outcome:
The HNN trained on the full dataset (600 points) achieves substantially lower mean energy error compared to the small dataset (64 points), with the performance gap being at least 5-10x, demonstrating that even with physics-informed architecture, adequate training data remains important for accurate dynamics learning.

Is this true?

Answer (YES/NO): YES